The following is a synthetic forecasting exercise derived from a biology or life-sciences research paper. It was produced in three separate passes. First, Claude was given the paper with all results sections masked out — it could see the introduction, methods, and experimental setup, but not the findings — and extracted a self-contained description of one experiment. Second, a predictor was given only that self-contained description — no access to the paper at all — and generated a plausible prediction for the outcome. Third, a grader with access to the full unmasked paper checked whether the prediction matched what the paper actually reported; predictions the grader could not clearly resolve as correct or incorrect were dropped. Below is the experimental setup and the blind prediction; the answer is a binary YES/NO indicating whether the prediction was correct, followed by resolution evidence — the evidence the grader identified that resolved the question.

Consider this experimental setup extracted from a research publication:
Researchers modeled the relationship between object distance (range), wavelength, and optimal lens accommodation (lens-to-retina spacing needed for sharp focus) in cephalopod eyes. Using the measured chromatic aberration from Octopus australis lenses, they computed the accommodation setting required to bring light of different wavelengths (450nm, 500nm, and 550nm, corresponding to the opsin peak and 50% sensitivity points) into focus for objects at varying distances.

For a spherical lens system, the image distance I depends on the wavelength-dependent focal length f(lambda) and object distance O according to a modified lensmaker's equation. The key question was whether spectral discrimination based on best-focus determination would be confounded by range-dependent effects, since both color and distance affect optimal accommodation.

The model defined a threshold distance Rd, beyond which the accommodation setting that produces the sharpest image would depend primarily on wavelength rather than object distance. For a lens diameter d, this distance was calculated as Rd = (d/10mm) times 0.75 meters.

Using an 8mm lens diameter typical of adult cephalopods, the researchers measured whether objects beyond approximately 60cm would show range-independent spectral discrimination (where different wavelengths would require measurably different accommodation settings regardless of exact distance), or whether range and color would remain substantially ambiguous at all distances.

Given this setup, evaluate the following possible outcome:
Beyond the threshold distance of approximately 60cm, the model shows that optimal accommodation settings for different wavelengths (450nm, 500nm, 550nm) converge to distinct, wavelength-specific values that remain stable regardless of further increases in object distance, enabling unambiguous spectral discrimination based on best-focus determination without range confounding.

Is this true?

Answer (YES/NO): YES